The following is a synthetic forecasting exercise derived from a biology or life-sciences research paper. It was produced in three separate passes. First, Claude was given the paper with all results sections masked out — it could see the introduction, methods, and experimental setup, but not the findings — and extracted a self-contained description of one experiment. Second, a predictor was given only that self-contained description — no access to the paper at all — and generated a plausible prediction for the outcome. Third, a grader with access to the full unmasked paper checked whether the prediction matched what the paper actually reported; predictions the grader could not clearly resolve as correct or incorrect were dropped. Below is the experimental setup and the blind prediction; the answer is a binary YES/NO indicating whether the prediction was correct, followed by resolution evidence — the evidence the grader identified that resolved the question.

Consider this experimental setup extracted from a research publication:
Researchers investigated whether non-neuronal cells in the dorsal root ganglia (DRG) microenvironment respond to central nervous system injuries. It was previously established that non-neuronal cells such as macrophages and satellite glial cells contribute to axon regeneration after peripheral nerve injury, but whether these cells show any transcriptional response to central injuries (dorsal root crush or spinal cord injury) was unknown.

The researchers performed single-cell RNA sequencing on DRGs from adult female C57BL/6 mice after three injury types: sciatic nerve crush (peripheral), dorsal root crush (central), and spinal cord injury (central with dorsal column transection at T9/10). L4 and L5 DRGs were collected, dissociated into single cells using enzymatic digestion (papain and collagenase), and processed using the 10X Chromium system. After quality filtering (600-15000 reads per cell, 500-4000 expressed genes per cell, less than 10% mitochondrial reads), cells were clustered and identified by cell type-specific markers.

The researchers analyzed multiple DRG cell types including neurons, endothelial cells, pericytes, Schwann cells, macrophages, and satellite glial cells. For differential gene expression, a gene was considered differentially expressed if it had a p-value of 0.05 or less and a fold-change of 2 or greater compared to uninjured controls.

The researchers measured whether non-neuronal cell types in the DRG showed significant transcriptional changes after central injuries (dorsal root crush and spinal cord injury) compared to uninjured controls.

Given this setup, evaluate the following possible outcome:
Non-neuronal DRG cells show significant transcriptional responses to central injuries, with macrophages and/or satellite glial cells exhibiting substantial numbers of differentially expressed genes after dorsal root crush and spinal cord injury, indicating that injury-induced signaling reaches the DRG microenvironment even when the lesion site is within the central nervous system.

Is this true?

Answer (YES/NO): YES